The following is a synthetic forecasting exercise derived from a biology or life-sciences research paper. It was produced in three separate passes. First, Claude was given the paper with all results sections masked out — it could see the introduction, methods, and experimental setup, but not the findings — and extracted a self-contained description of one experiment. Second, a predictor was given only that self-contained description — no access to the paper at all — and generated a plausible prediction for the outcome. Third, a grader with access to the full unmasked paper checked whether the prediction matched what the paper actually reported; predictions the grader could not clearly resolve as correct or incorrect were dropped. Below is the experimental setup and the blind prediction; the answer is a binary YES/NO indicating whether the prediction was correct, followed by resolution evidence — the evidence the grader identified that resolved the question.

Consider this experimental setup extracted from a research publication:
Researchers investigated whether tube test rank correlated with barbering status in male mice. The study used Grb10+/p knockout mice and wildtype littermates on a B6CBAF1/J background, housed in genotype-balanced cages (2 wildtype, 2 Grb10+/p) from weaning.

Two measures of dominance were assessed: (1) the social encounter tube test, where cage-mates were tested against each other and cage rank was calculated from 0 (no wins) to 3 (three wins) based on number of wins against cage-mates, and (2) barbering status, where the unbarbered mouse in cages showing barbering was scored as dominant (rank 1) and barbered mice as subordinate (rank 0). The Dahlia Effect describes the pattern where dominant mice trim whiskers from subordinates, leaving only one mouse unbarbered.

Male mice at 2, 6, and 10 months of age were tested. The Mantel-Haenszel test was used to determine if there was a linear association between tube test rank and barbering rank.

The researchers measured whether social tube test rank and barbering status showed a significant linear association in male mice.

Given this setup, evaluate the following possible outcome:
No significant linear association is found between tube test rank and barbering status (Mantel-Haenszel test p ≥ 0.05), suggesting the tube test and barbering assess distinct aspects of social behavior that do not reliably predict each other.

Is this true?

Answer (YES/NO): NO